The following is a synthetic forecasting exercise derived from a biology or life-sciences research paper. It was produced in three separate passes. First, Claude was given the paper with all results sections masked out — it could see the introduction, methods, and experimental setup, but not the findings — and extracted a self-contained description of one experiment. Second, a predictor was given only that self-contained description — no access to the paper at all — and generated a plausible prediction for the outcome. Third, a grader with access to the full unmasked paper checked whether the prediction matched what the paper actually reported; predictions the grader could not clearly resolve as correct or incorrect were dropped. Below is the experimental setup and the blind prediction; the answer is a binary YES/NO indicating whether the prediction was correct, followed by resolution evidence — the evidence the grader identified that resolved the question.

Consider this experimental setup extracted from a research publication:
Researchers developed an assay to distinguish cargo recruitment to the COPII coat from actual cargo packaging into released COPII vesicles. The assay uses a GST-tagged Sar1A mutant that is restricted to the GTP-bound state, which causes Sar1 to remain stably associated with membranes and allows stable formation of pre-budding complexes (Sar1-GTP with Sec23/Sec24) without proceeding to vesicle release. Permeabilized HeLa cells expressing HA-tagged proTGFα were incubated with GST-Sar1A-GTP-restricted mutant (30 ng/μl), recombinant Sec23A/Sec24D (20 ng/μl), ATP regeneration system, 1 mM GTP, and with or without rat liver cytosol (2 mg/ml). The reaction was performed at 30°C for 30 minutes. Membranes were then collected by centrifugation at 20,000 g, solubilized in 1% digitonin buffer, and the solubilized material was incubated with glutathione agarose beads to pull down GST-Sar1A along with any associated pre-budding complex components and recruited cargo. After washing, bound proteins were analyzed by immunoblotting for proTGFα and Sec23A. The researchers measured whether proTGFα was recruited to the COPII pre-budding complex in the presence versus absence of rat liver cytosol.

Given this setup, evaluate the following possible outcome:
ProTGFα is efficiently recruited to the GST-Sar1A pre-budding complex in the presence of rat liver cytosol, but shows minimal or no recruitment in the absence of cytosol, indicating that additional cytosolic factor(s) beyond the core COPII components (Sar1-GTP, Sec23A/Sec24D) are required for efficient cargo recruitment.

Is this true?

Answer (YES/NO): YES